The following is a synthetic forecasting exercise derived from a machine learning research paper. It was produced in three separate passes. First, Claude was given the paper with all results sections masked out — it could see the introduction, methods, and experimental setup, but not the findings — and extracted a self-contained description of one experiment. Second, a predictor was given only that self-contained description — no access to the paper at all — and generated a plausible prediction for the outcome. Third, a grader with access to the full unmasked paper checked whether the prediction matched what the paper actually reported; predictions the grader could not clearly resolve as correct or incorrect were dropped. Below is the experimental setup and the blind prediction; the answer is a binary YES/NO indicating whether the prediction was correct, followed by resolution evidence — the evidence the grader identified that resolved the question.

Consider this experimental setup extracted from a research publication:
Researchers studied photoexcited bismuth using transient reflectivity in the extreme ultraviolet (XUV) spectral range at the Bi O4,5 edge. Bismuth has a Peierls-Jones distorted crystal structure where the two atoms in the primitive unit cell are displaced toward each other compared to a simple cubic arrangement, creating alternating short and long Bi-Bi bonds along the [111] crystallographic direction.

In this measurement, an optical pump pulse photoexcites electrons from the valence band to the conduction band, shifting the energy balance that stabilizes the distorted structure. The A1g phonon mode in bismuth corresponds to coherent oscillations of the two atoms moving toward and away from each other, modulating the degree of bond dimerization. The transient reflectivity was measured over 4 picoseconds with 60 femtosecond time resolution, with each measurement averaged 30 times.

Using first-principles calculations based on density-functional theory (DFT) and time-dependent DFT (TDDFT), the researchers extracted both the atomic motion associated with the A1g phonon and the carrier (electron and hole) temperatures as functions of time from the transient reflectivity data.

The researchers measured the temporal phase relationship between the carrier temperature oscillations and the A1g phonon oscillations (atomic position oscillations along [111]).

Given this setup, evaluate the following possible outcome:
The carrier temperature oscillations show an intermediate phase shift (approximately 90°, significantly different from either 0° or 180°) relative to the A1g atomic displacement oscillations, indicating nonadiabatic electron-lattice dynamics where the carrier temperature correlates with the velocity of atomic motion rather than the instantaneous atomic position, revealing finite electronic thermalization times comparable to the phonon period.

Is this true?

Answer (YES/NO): NO